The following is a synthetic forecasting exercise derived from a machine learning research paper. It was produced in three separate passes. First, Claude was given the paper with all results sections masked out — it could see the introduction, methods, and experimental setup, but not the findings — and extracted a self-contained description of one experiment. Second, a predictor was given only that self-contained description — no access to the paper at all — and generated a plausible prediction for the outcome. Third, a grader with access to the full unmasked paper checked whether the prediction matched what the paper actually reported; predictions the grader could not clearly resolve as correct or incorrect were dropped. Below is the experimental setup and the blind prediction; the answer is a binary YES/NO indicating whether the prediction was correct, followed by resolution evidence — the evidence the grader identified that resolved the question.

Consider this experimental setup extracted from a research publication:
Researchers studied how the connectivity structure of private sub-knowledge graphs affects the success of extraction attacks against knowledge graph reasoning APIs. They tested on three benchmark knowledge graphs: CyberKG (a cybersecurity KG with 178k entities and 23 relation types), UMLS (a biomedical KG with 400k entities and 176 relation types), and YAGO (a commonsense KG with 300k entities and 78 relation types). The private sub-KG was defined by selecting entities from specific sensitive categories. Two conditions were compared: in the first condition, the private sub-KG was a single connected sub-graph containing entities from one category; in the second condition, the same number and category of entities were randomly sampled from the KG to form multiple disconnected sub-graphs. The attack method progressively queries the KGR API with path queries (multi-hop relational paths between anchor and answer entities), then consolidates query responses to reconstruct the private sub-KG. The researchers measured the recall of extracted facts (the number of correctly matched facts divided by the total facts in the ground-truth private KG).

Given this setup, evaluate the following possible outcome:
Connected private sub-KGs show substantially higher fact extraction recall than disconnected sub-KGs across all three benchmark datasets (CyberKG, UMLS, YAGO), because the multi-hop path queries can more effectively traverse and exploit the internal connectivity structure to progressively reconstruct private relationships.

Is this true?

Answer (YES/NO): NO